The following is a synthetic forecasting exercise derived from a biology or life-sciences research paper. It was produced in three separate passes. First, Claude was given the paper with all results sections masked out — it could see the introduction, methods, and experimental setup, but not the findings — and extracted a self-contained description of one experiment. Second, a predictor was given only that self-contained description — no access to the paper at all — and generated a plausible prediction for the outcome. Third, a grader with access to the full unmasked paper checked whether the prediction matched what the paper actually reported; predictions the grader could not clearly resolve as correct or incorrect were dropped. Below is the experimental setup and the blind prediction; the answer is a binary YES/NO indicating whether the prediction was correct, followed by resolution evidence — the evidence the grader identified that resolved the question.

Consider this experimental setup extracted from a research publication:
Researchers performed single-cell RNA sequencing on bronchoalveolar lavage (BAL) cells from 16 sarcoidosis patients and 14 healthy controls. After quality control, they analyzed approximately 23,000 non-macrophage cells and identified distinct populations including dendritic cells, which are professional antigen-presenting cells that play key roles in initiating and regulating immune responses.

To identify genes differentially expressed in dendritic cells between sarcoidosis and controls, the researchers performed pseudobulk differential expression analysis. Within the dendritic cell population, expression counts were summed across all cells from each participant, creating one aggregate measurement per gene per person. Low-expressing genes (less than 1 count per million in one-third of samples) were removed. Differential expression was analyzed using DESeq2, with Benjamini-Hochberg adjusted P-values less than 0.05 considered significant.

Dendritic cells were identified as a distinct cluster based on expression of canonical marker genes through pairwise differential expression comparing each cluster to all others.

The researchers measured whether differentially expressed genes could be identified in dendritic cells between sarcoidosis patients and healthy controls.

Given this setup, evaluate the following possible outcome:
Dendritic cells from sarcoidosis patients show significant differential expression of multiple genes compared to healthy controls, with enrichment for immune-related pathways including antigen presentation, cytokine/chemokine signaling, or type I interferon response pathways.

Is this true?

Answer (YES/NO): NO